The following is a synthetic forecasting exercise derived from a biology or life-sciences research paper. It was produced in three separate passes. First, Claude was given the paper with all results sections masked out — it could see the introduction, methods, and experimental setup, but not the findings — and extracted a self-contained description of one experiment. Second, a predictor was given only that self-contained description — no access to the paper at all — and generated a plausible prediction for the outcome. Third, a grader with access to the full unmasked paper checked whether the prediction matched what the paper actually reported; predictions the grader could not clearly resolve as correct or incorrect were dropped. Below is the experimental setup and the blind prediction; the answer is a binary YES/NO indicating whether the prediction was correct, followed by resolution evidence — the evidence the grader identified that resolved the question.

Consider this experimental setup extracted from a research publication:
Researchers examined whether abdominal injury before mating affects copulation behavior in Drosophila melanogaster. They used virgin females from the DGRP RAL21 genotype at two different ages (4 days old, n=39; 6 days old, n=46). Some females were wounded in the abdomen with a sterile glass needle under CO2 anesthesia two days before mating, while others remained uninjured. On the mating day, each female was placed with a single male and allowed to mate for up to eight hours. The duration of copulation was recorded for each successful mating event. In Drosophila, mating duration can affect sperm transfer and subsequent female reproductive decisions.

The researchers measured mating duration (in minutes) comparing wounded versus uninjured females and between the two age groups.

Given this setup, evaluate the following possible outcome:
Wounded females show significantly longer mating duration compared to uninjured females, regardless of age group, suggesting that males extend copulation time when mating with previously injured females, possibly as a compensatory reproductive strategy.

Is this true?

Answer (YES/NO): NO